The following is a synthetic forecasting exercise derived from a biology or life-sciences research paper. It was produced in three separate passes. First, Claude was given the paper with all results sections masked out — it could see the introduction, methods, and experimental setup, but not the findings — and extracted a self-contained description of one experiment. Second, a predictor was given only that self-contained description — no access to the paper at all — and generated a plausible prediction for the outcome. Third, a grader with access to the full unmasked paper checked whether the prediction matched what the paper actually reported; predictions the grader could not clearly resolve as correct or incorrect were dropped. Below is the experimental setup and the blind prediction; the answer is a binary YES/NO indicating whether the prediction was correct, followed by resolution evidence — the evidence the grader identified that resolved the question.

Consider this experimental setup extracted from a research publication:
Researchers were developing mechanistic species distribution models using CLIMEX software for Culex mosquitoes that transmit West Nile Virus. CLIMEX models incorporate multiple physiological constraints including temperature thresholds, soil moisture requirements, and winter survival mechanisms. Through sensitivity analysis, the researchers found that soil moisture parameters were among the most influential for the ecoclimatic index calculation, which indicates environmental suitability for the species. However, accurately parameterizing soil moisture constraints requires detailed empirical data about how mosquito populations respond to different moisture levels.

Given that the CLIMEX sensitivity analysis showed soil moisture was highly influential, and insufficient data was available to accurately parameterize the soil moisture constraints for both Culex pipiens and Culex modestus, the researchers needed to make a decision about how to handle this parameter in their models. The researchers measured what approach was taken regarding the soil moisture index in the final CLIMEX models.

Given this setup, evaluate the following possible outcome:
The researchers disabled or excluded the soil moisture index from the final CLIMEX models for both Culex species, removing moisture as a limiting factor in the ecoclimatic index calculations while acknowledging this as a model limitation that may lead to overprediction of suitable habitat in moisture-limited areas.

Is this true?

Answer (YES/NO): NO